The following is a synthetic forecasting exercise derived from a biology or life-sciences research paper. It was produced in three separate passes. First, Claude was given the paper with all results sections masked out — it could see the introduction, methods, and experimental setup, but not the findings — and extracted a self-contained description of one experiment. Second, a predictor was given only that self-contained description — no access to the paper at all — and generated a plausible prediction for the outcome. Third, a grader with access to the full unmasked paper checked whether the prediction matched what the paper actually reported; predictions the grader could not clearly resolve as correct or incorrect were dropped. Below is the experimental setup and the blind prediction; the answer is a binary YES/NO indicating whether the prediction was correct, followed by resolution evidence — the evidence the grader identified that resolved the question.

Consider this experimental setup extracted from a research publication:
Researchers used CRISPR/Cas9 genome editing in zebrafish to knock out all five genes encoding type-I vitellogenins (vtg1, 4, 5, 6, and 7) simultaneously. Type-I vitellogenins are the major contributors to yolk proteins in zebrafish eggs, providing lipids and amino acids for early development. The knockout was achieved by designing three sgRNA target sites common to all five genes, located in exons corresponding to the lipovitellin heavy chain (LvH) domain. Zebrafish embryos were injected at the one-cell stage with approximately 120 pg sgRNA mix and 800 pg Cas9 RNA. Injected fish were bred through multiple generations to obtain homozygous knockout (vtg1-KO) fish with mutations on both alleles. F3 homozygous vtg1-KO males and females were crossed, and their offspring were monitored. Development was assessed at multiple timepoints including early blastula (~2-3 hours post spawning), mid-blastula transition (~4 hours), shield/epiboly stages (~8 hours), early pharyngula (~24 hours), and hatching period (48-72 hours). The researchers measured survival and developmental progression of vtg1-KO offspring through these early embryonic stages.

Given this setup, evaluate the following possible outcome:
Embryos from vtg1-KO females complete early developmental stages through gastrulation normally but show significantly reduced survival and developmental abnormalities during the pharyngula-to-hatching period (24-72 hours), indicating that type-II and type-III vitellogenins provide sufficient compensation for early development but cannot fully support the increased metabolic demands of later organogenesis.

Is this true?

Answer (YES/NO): NO